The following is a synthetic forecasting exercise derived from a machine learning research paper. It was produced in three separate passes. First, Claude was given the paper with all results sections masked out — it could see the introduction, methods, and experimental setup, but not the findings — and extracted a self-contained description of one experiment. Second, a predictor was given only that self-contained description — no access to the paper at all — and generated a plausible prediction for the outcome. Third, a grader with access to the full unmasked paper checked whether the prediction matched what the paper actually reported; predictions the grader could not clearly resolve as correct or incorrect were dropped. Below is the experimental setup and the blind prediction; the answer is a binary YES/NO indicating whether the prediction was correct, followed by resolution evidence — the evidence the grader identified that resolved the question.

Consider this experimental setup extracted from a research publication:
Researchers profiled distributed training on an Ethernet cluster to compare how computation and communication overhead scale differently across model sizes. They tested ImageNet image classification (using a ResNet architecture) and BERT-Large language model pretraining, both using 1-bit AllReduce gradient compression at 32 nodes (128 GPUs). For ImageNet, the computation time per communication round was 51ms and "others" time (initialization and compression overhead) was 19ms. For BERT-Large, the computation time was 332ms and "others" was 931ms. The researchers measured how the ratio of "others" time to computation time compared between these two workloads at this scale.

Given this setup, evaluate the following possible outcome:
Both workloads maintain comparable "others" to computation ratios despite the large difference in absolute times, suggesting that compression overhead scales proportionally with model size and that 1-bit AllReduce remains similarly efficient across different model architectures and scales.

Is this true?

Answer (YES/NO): NO